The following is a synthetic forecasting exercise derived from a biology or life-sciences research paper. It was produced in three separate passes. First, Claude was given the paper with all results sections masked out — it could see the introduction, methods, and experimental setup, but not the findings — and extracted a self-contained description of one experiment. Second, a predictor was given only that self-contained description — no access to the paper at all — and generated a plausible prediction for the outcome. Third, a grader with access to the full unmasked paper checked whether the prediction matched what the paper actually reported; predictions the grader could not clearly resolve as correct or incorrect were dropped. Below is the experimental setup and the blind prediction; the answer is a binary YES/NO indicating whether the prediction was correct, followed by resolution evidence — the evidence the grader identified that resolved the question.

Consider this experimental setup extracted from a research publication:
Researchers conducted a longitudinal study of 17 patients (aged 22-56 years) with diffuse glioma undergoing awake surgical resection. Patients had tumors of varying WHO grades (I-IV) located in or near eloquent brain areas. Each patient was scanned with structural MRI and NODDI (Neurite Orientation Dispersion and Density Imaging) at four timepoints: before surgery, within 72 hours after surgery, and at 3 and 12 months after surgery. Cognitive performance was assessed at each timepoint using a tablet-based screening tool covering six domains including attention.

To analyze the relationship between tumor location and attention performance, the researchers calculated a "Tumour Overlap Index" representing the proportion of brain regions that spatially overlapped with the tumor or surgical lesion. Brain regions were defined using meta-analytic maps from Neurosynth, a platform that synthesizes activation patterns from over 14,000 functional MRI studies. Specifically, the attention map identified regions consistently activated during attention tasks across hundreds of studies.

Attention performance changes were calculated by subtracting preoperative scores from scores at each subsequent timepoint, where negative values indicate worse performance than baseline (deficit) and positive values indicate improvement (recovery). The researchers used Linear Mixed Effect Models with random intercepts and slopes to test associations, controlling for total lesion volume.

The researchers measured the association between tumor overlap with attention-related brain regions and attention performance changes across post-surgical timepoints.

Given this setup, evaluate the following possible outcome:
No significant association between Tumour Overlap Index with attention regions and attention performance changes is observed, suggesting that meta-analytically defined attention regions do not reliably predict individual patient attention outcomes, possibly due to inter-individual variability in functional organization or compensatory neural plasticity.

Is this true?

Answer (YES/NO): NO